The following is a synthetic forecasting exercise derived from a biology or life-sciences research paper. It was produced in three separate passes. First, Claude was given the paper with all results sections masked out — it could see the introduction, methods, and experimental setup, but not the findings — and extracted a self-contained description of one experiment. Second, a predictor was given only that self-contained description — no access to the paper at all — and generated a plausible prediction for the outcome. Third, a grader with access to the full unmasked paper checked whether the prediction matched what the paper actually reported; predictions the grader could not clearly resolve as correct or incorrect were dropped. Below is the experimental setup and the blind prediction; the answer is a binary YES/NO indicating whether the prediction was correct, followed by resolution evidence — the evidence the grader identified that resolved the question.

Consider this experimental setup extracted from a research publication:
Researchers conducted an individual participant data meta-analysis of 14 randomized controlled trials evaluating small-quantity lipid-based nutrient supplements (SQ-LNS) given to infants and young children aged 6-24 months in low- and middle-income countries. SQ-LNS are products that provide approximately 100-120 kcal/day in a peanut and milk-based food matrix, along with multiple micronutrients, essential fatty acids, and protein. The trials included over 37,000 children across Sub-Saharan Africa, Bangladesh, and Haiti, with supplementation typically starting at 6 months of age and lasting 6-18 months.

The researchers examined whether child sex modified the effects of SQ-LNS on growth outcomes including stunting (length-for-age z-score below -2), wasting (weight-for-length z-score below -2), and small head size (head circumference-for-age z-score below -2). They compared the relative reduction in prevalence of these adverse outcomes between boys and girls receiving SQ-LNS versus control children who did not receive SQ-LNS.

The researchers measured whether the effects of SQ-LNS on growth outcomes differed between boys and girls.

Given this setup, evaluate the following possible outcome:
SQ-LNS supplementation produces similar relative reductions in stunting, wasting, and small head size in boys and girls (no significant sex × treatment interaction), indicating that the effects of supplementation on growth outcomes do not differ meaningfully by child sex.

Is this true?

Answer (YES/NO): NO